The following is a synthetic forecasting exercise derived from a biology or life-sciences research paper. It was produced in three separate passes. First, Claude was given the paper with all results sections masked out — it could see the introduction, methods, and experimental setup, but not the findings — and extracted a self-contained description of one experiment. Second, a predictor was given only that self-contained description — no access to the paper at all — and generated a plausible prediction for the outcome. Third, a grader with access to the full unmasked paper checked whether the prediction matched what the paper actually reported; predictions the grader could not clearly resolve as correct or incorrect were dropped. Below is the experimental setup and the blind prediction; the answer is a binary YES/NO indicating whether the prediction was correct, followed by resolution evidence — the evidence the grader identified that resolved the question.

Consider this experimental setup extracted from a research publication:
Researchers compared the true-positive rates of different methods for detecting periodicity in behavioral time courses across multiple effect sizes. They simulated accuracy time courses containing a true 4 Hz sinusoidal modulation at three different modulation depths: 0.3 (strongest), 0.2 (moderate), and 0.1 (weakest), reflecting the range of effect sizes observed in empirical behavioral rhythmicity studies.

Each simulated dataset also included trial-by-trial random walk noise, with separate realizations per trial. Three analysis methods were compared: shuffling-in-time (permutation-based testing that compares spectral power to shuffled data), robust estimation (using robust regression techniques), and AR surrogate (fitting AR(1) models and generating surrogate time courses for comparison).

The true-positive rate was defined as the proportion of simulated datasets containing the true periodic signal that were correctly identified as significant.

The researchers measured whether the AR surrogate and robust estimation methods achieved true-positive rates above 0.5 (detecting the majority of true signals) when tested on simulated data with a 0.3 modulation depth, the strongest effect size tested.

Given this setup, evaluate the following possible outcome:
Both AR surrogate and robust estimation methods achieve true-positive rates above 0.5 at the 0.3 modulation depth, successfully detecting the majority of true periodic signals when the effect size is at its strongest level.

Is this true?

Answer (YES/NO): NO